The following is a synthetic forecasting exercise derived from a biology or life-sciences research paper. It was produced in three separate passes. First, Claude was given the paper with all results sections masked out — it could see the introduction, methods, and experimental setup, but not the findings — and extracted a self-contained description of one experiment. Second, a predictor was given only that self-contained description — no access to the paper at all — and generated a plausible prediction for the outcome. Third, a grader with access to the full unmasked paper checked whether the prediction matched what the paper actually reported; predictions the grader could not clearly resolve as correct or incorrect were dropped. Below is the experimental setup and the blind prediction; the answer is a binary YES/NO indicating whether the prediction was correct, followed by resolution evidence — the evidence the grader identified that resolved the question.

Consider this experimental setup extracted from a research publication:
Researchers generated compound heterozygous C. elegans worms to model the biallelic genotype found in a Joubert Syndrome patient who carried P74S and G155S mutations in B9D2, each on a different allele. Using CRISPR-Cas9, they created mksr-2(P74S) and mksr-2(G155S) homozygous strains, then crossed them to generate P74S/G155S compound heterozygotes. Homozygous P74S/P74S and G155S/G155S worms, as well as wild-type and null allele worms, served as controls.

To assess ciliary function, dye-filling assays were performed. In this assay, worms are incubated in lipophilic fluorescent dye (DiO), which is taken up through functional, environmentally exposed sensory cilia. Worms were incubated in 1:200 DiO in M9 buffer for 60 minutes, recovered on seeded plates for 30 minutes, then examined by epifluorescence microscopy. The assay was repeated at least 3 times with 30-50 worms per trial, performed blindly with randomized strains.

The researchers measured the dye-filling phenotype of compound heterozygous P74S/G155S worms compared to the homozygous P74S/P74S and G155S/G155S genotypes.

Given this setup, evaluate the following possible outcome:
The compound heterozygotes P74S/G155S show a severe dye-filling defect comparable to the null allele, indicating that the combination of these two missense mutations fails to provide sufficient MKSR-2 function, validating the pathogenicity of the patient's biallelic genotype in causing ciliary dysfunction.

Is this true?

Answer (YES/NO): YES